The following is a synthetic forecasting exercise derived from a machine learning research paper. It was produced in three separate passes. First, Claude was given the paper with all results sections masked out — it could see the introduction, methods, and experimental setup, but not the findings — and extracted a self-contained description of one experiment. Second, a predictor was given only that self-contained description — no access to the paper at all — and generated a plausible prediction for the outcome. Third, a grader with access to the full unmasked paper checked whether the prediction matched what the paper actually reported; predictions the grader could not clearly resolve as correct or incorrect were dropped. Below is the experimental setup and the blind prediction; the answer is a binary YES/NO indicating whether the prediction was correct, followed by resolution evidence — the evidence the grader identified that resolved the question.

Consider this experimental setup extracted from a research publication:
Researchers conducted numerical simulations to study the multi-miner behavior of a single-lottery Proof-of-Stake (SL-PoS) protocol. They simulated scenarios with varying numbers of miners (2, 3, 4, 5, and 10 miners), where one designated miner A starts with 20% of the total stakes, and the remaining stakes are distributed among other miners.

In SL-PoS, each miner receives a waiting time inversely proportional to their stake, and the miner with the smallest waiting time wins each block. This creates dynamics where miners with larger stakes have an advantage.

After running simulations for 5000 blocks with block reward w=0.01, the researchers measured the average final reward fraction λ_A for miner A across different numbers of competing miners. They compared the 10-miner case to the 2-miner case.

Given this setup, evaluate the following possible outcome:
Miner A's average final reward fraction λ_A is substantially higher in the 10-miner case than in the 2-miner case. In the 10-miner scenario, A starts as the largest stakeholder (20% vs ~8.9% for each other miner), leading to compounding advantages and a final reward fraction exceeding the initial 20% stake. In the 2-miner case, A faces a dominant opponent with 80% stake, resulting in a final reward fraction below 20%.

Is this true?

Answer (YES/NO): YES